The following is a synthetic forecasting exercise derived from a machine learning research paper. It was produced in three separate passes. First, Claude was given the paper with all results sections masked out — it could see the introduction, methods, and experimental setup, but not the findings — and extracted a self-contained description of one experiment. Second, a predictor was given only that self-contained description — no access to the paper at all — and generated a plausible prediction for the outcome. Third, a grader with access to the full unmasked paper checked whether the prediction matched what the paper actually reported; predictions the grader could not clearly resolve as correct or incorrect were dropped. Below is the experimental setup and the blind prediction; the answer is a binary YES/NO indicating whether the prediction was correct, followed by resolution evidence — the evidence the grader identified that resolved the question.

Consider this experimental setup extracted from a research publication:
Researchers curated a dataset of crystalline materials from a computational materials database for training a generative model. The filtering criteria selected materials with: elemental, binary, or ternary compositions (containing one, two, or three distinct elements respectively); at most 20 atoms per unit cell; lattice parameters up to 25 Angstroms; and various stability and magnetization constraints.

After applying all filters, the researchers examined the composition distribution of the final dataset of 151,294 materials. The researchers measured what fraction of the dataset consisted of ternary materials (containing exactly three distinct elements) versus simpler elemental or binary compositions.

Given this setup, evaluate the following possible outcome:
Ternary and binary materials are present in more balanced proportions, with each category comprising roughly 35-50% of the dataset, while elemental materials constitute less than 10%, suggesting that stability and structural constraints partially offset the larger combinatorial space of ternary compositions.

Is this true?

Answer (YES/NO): NO